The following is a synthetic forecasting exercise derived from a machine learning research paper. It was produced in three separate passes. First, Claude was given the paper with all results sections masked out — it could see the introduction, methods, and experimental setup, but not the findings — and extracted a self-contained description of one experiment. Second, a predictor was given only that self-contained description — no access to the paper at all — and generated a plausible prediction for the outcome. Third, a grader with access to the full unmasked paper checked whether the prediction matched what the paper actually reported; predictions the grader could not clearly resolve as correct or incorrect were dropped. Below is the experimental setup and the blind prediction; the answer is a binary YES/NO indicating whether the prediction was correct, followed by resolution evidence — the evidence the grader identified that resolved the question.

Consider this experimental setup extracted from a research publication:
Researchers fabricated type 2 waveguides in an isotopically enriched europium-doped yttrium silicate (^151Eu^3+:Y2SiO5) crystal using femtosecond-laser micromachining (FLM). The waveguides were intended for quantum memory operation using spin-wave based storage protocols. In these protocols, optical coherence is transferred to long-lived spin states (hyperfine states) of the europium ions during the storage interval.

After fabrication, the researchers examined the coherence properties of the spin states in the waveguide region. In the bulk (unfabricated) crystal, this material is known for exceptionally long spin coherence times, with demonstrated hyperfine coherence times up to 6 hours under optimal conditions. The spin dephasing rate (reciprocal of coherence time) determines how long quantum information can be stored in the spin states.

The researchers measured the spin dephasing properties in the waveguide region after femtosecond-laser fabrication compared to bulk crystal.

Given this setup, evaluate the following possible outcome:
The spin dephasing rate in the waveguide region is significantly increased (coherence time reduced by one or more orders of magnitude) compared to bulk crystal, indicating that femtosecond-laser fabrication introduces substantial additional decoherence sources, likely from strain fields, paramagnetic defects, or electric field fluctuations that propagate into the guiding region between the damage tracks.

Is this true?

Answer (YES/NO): NO